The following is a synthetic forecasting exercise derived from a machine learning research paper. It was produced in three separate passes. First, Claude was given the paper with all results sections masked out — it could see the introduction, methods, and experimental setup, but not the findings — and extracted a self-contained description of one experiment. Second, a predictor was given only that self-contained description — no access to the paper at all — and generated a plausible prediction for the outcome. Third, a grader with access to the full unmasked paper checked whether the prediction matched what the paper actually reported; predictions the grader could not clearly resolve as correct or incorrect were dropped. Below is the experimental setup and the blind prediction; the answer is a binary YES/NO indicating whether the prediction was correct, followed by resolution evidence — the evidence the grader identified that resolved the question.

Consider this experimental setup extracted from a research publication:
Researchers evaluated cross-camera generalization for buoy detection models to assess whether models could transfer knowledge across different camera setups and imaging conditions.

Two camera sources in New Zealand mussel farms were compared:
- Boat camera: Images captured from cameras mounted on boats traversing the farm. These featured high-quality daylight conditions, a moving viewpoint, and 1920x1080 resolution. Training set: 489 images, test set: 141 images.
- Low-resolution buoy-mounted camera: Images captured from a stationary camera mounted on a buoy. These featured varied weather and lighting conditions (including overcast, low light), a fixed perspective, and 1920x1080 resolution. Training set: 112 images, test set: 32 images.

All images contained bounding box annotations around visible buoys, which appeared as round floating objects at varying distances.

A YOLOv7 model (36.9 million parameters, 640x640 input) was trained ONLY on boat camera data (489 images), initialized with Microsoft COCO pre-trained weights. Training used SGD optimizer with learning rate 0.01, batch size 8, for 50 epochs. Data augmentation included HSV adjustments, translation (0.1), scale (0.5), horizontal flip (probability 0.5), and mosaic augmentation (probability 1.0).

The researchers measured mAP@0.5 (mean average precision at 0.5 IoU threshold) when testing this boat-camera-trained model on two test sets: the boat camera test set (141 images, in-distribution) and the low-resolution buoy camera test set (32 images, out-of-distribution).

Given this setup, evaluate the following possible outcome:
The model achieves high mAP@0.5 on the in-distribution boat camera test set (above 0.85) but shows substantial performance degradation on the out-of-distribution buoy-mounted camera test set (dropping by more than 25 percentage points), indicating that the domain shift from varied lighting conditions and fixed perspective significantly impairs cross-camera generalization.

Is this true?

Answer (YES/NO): NO